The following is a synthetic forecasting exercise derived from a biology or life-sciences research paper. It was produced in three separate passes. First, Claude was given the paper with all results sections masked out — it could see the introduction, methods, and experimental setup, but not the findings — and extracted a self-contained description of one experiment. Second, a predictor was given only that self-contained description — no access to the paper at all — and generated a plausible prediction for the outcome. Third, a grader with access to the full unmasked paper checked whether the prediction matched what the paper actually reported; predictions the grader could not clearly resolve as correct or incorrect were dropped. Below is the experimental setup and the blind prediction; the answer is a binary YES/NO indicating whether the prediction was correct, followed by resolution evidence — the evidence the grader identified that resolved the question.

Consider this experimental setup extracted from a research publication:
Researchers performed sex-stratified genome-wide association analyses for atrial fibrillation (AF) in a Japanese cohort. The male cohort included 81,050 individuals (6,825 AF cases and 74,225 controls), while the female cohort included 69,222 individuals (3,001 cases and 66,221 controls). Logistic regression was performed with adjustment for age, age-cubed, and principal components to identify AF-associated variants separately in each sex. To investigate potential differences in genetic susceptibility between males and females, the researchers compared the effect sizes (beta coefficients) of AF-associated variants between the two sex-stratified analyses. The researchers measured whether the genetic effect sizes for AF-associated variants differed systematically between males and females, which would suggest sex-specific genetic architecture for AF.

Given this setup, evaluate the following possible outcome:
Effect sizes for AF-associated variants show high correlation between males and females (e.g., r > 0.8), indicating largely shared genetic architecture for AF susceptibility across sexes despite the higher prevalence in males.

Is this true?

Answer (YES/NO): YES